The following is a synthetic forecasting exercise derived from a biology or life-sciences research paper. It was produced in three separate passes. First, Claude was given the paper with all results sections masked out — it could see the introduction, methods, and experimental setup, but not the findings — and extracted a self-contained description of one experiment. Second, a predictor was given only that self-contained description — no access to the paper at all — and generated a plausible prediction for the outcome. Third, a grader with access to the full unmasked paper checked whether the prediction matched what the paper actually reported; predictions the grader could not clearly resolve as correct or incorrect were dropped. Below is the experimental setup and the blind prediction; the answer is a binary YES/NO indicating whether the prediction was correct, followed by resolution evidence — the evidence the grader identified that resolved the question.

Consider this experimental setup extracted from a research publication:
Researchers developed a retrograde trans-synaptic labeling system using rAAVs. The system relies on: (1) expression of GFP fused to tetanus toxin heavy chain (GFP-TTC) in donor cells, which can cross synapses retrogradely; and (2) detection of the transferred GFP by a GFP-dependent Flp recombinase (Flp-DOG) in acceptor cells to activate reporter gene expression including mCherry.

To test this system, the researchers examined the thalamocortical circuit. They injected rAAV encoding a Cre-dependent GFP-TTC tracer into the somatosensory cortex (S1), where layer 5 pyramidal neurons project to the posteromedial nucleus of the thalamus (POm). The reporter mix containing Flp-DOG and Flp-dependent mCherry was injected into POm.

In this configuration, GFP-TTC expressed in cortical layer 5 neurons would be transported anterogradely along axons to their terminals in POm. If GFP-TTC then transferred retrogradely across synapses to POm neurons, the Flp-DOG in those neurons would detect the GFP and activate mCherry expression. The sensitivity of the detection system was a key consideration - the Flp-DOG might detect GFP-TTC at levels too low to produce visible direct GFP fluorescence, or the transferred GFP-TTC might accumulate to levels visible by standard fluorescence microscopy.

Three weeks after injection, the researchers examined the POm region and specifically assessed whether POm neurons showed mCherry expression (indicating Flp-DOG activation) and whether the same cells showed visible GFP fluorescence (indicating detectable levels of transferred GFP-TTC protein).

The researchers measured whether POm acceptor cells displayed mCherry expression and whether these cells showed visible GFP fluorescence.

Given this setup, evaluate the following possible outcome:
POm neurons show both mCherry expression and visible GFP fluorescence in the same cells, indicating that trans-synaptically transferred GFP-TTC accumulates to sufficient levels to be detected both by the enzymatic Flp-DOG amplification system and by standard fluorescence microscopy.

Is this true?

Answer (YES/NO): NO